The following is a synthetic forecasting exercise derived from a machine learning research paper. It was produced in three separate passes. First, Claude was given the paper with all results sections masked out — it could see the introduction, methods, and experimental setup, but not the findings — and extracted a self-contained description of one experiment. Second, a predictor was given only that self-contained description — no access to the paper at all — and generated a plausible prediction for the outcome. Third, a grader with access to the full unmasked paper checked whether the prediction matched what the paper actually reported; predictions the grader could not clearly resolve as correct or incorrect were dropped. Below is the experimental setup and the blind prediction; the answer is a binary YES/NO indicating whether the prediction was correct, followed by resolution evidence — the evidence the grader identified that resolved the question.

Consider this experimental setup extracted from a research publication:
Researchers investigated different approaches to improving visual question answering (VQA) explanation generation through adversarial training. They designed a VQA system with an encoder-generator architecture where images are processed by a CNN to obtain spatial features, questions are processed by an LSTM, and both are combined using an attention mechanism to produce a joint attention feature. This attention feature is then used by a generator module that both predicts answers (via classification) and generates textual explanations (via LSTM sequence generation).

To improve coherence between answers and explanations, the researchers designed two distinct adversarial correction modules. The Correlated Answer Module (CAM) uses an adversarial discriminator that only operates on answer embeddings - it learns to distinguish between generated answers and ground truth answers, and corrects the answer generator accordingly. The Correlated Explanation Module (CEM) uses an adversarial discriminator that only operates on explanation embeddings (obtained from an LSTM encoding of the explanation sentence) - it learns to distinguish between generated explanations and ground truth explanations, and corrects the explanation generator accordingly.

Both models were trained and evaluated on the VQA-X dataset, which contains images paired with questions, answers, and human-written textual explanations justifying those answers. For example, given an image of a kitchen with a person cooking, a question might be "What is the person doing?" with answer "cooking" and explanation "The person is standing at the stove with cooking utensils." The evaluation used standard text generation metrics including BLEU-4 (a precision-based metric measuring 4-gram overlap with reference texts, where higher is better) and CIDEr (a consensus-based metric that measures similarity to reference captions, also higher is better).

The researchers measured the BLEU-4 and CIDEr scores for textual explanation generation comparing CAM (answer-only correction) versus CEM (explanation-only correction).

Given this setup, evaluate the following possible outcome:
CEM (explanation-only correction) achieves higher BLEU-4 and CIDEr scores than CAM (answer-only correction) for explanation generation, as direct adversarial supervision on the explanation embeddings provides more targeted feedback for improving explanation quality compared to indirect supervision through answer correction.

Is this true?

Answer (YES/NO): NO